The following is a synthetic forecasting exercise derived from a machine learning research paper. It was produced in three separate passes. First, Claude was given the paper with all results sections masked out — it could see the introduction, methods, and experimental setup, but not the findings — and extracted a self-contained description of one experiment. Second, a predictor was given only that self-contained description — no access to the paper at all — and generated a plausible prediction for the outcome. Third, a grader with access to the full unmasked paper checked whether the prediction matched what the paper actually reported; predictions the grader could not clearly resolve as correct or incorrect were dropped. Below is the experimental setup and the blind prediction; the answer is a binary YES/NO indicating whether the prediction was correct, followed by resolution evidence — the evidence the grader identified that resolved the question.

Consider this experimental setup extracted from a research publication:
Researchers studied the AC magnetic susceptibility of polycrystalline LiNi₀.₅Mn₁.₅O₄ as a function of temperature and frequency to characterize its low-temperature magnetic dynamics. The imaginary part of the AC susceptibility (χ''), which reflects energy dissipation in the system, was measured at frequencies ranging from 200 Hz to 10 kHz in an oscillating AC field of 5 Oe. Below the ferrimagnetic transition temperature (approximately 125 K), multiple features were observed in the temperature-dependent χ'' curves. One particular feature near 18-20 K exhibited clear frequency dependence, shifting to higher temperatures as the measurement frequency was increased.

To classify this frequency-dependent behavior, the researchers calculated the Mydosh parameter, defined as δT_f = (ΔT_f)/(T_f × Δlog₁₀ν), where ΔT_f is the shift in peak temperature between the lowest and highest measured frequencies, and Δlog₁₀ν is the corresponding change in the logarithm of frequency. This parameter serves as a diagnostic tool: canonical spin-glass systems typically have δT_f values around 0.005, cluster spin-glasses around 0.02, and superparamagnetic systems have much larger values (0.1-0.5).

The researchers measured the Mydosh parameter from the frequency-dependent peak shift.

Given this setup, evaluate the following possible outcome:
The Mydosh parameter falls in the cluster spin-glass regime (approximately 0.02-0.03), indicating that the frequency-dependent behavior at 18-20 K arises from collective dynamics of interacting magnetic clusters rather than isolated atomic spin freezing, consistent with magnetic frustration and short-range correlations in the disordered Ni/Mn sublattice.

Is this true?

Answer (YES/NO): NO